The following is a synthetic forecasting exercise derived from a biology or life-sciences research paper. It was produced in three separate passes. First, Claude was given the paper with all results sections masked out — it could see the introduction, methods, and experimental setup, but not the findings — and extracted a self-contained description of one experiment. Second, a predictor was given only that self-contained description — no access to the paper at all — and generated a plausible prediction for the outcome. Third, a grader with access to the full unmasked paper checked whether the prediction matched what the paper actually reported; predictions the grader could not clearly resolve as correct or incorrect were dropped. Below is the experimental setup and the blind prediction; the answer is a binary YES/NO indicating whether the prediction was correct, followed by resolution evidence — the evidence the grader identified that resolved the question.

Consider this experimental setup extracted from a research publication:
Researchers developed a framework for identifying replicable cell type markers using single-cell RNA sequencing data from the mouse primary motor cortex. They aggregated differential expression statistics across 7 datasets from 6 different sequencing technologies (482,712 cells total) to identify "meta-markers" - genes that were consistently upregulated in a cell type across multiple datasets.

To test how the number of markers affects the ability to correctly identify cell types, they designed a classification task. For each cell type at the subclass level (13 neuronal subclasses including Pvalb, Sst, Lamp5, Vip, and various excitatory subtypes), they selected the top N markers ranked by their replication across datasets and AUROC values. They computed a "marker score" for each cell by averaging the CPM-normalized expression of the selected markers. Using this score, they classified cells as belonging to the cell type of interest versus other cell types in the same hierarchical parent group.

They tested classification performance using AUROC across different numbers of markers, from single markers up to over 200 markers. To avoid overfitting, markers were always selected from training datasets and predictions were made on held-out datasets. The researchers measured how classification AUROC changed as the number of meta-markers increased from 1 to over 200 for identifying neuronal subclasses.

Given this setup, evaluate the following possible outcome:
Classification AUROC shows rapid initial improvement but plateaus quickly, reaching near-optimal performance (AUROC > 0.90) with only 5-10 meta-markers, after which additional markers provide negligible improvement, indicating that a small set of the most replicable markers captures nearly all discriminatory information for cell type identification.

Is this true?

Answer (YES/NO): NO